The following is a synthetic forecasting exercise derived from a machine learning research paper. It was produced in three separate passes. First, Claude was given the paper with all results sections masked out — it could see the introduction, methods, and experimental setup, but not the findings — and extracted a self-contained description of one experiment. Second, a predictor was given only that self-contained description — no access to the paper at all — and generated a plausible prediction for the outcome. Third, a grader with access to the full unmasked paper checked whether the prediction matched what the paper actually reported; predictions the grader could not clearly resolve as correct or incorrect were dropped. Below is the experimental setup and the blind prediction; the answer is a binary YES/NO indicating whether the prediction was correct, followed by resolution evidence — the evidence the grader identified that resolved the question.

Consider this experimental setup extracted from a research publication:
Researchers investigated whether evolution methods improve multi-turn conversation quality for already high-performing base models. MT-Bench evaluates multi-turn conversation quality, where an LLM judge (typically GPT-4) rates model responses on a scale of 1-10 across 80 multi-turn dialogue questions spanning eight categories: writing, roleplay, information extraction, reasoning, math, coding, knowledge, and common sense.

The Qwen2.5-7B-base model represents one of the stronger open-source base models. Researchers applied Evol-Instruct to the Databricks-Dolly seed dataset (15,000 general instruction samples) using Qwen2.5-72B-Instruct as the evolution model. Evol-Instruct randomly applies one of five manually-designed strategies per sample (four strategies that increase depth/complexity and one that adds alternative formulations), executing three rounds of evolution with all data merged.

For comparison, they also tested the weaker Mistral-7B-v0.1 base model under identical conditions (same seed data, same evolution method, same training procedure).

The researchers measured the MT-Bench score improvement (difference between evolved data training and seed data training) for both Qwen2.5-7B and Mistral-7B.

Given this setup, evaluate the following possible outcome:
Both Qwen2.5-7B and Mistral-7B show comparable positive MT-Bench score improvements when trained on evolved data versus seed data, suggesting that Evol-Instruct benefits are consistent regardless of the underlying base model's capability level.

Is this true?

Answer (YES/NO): NO